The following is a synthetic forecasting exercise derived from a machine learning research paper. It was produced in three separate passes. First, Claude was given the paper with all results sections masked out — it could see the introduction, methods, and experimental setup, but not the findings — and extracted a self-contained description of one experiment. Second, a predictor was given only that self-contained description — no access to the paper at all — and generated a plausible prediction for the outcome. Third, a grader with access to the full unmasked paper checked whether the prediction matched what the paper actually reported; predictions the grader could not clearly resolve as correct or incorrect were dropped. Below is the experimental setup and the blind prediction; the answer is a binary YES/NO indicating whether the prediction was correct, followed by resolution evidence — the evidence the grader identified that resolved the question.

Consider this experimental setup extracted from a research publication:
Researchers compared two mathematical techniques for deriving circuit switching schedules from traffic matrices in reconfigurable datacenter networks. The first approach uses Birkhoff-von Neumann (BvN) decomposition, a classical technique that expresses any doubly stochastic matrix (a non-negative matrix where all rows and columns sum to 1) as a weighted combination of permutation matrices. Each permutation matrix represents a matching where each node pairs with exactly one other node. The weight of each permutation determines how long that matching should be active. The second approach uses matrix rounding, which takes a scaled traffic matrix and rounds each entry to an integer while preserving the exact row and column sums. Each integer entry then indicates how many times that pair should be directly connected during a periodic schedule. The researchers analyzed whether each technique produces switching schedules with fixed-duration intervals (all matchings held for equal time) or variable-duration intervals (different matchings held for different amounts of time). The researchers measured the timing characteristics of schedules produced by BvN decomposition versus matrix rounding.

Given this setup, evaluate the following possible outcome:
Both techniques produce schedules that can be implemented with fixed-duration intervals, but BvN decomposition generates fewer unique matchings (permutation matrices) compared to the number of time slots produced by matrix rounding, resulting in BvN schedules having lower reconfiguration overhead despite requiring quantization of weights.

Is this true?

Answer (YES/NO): NO